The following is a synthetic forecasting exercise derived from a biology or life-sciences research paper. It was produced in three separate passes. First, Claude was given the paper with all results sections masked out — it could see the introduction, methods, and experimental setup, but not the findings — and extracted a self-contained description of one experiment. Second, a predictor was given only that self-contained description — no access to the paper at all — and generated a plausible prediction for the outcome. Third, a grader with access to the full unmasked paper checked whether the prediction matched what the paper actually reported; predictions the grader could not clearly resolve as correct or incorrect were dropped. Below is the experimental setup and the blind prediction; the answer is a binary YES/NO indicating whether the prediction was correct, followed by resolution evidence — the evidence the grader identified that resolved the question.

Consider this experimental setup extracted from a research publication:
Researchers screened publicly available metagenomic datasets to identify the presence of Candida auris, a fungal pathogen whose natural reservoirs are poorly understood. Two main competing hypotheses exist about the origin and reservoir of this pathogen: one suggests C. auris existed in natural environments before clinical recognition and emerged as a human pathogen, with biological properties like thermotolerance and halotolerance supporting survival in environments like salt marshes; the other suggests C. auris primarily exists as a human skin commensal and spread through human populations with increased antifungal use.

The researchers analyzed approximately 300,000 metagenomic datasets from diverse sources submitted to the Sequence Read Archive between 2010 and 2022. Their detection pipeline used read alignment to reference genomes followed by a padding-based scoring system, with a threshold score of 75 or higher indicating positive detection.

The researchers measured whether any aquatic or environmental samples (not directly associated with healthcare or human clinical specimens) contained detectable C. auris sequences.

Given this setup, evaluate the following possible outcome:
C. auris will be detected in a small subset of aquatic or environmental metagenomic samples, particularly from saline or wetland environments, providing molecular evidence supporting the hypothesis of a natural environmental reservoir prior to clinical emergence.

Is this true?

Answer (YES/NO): NO